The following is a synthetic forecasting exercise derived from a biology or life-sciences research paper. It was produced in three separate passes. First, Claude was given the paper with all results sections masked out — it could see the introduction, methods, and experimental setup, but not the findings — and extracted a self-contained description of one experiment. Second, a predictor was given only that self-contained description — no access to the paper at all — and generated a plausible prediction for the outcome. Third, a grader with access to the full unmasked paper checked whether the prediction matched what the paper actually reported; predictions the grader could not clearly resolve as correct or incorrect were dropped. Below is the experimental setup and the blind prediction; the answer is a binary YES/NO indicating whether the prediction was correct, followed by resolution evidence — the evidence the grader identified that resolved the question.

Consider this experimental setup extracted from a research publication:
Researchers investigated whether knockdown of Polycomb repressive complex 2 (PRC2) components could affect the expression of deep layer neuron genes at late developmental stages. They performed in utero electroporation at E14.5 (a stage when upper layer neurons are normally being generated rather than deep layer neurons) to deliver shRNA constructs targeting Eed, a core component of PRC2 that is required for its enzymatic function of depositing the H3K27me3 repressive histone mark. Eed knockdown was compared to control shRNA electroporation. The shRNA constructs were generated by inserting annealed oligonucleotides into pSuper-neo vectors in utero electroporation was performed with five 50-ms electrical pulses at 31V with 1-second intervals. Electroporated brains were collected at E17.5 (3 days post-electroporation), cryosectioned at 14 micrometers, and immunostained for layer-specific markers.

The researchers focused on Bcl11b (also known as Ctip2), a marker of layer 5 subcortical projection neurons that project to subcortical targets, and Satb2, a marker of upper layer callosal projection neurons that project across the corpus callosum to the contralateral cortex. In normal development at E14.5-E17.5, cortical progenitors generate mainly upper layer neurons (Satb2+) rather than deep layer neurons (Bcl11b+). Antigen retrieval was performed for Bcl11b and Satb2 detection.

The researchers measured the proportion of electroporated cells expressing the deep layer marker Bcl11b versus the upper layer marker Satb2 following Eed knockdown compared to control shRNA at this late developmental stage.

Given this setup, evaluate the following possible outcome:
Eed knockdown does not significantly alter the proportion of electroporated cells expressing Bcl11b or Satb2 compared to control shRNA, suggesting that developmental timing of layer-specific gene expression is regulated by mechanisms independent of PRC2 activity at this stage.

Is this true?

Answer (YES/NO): YES